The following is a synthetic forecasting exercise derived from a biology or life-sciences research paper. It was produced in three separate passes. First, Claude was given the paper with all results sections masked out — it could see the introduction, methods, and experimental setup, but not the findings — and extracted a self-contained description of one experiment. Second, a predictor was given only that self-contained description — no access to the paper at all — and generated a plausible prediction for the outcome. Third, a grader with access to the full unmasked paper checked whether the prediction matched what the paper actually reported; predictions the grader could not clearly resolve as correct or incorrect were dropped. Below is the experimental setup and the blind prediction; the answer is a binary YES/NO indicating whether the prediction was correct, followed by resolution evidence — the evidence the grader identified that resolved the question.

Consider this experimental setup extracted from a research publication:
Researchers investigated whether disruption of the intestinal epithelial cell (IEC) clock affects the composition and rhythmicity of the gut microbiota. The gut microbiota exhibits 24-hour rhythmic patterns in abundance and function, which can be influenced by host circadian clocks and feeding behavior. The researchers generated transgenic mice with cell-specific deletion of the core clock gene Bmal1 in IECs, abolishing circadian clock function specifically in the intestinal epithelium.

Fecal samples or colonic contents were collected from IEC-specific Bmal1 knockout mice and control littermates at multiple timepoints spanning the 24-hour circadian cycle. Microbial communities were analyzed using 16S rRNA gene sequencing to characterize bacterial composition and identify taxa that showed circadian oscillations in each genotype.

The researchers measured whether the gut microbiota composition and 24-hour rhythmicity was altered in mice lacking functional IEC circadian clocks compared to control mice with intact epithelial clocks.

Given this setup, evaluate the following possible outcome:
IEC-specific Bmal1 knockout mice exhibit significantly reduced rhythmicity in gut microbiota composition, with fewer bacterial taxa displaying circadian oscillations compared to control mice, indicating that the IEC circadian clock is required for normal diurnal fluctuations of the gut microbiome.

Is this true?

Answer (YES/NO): YES